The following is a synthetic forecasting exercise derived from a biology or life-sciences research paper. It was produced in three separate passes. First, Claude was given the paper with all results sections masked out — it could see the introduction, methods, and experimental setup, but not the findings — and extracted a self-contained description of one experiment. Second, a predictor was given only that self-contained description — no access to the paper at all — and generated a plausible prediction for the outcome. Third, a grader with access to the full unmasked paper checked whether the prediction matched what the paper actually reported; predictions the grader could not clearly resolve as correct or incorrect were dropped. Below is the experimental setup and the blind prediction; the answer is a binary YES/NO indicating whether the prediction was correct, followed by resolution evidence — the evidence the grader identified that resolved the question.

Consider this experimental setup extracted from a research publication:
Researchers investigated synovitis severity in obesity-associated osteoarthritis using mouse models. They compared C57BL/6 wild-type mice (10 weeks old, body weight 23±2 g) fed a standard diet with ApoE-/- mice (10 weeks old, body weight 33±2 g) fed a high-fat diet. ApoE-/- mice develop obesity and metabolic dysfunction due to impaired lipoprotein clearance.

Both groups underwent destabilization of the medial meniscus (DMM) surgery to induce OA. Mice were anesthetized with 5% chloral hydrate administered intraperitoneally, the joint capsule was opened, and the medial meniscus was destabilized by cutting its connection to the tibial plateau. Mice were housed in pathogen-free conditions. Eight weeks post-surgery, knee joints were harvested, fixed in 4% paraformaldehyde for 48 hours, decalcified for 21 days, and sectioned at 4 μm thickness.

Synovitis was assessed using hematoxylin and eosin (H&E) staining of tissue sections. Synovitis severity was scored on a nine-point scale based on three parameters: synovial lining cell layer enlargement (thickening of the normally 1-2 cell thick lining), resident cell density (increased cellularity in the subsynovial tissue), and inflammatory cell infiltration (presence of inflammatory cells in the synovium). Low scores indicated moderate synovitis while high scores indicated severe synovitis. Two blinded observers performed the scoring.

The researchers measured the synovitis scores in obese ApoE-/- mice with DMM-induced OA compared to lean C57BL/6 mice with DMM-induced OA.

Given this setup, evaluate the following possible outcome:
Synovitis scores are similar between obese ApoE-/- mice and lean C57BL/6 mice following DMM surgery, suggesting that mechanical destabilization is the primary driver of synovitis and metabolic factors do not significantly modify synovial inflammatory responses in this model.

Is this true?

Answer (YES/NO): NO